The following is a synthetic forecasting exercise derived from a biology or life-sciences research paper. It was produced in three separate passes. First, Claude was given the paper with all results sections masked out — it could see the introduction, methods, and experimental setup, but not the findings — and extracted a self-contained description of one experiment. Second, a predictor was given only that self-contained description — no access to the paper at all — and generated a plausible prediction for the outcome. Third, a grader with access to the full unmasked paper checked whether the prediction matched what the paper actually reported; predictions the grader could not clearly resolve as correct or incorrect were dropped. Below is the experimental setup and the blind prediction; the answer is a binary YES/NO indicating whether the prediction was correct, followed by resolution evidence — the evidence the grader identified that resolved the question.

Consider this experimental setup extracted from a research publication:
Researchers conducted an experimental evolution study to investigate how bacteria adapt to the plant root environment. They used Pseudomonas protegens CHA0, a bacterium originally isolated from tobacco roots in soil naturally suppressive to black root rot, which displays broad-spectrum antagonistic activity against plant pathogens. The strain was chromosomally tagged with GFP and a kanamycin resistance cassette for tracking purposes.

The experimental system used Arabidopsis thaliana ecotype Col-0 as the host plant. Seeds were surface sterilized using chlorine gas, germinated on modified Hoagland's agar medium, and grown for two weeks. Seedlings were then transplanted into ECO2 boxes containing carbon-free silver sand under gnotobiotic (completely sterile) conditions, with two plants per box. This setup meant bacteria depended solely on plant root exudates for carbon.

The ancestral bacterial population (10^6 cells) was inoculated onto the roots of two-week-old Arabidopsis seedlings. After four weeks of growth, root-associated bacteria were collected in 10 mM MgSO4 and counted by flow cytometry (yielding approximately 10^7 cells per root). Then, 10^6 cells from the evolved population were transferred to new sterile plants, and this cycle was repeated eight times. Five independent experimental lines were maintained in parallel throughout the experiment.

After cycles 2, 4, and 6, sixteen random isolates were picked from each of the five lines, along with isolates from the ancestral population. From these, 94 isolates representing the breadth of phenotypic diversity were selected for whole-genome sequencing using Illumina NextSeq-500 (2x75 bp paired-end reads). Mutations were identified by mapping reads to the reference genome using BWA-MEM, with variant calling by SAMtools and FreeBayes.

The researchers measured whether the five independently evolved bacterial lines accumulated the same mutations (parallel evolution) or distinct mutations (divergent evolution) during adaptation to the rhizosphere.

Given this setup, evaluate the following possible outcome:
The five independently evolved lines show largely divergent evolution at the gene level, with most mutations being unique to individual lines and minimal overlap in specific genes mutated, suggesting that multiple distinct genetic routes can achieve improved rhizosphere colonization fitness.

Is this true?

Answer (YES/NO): NO